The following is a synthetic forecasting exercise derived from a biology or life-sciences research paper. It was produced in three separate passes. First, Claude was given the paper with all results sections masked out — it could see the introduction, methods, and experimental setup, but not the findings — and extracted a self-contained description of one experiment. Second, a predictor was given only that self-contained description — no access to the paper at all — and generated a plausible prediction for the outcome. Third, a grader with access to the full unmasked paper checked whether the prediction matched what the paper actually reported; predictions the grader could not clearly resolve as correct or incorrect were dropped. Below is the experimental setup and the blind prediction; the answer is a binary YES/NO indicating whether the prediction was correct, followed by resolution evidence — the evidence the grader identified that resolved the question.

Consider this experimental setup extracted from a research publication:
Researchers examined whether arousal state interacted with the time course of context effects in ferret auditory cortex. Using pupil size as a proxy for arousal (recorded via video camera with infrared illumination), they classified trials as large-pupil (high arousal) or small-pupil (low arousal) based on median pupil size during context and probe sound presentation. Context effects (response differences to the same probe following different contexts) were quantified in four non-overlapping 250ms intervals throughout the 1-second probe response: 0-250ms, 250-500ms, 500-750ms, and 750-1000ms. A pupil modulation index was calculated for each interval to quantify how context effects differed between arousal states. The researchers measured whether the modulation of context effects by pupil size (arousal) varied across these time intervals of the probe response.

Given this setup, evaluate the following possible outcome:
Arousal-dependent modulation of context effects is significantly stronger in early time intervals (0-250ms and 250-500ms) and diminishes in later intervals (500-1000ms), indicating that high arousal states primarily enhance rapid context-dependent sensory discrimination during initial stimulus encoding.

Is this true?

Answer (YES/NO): YES